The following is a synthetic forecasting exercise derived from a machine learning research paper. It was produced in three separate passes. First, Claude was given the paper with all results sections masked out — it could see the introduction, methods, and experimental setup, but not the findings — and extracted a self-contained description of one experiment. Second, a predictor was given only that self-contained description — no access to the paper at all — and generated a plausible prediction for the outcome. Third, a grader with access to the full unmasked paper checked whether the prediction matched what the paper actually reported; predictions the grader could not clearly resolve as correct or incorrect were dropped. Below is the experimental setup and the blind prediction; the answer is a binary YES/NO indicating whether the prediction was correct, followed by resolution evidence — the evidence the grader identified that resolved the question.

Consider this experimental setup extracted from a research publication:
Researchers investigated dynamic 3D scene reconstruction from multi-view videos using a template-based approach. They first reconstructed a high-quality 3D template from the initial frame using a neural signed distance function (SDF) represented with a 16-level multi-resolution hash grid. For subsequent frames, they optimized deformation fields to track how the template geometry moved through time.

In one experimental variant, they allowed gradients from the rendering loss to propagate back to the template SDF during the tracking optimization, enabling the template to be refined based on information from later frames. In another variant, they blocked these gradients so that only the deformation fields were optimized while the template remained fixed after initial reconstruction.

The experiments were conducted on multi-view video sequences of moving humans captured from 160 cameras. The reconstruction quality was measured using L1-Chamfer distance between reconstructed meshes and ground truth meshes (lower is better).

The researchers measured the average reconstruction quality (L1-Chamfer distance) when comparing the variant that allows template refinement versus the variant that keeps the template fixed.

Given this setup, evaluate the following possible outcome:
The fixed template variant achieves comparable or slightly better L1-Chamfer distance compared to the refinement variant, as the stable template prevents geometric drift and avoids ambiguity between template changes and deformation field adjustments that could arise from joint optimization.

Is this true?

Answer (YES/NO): NO